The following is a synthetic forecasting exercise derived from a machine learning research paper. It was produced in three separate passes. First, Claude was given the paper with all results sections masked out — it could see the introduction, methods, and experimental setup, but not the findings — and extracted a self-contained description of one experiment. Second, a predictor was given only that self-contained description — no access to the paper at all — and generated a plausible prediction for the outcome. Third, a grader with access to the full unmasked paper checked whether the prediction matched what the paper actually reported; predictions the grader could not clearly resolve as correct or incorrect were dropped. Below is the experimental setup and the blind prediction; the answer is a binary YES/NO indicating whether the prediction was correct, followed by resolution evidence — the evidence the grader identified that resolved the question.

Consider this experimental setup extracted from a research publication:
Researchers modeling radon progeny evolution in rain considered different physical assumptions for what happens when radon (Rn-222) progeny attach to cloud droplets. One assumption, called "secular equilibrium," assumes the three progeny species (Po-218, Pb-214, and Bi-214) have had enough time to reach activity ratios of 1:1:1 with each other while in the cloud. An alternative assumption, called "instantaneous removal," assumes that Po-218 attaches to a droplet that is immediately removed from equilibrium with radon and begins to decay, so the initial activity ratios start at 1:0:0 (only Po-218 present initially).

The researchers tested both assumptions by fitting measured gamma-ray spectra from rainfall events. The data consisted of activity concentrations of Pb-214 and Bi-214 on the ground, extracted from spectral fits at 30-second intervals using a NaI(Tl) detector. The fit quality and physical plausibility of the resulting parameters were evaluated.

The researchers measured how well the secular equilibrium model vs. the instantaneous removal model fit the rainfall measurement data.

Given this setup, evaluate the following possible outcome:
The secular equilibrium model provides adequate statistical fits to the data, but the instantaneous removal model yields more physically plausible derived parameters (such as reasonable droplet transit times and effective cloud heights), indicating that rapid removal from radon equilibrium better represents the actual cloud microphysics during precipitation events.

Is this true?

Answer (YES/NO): NO